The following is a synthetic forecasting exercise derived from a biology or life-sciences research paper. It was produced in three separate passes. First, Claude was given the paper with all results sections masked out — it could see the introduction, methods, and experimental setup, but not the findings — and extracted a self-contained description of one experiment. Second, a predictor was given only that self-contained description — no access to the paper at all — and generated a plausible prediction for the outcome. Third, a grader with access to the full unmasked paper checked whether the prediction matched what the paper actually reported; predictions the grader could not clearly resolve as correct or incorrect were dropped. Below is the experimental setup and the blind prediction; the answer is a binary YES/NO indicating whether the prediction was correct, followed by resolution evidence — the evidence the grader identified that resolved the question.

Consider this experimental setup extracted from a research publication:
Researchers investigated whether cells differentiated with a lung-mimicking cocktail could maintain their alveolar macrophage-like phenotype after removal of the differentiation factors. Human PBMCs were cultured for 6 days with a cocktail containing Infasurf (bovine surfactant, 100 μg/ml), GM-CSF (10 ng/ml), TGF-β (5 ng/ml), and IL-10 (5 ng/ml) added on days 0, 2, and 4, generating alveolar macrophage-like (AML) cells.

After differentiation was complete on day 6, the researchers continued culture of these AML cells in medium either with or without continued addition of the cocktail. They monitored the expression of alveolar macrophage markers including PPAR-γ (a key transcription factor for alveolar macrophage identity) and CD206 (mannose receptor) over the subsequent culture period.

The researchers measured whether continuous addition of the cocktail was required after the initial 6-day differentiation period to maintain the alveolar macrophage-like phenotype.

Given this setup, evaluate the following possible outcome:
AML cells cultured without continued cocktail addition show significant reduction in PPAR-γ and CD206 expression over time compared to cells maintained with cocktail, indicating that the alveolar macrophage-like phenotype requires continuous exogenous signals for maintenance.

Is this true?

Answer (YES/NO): YES